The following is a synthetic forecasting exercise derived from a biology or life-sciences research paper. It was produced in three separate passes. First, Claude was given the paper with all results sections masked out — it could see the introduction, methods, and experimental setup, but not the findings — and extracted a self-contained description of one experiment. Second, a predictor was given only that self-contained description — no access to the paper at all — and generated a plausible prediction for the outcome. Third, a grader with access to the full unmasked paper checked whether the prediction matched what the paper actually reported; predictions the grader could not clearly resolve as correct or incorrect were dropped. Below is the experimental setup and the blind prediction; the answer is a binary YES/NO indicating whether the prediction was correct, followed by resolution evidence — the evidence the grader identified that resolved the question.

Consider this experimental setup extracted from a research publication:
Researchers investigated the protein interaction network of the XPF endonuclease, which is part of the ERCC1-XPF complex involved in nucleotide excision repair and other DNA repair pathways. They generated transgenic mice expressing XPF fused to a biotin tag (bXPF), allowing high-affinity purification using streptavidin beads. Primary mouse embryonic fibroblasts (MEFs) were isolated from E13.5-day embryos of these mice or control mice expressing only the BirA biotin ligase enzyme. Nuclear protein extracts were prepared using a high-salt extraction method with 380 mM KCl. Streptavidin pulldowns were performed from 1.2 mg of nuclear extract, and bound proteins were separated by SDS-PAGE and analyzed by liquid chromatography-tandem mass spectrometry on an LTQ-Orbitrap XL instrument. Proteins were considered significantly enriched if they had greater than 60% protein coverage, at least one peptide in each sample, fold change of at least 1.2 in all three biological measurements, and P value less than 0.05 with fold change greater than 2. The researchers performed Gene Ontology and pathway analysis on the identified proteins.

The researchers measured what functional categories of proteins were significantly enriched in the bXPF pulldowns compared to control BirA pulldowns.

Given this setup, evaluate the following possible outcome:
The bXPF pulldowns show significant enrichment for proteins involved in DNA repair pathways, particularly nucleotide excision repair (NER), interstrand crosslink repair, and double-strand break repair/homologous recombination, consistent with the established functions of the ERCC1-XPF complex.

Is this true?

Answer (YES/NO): NO